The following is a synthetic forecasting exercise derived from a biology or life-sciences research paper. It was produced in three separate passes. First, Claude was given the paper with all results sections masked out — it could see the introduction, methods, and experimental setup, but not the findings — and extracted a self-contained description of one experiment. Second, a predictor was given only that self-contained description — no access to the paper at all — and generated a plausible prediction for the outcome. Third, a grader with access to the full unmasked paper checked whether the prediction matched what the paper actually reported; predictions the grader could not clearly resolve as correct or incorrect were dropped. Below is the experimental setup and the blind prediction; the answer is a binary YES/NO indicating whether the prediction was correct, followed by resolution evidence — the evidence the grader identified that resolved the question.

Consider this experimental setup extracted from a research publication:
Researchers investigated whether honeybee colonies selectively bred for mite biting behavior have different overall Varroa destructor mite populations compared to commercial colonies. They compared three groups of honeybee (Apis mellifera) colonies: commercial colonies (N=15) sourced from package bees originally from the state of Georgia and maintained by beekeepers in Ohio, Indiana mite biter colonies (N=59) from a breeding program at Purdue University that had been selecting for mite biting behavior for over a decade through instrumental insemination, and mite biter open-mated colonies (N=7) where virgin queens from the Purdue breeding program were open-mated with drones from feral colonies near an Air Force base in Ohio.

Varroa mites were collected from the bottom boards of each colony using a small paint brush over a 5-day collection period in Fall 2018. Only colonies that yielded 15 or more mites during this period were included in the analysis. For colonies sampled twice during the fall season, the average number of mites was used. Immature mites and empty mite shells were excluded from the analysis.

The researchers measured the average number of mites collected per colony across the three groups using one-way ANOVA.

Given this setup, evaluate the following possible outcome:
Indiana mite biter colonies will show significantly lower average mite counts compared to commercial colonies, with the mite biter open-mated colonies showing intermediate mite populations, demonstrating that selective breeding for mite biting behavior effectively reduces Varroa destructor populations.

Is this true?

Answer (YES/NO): NO